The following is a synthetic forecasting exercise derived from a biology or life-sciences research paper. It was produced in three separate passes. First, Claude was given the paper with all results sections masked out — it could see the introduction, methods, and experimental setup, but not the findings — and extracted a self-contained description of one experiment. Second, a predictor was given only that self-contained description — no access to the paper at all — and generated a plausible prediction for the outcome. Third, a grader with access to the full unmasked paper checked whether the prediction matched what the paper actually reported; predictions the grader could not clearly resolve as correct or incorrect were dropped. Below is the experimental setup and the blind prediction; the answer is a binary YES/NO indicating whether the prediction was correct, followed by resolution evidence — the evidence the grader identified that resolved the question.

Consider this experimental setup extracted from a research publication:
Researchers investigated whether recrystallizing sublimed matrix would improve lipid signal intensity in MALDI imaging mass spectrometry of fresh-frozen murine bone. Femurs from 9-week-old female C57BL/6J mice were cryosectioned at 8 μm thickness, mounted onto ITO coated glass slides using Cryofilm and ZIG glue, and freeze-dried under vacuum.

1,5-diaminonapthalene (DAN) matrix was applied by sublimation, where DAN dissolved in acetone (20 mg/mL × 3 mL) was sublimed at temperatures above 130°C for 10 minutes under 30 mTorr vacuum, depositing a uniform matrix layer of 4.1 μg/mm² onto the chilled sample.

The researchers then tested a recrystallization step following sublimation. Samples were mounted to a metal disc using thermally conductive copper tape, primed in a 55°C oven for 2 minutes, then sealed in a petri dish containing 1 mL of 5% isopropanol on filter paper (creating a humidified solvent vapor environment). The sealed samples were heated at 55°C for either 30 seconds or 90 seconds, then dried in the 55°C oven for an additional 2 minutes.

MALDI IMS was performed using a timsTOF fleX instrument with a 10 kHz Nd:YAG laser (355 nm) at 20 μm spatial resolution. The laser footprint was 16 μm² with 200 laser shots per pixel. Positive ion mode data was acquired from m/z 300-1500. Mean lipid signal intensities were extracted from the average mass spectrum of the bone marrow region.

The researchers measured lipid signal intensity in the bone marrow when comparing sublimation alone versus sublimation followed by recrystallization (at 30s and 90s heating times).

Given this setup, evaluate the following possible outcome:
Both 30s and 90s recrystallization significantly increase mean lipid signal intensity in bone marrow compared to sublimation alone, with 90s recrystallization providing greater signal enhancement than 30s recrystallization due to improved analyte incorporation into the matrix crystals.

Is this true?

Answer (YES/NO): YES